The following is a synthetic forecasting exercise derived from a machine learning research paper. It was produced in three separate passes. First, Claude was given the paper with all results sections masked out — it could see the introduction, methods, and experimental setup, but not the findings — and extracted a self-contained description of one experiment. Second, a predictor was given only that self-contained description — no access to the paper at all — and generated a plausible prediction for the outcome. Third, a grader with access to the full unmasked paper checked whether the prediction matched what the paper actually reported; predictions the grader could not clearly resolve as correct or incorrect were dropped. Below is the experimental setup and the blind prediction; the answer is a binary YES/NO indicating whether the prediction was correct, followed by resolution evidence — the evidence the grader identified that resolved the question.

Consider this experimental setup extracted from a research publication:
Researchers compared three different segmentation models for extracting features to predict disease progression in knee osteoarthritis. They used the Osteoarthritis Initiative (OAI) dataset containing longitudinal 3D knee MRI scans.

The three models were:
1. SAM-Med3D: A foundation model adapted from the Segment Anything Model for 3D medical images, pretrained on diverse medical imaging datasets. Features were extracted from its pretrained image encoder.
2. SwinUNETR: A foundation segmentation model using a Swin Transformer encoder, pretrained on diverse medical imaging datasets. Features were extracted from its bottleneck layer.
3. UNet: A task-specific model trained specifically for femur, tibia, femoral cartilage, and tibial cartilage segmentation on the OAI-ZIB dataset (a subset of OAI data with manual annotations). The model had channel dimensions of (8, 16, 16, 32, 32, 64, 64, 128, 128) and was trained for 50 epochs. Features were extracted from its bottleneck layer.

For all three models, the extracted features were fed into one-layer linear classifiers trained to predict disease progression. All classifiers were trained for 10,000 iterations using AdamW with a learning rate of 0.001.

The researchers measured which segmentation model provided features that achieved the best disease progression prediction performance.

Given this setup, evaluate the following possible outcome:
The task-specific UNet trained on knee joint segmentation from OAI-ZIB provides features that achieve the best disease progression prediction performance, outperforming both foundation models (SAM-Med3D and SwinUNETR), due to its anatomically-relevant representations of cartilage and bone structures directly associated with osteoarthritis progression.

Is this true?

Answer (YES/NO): NO